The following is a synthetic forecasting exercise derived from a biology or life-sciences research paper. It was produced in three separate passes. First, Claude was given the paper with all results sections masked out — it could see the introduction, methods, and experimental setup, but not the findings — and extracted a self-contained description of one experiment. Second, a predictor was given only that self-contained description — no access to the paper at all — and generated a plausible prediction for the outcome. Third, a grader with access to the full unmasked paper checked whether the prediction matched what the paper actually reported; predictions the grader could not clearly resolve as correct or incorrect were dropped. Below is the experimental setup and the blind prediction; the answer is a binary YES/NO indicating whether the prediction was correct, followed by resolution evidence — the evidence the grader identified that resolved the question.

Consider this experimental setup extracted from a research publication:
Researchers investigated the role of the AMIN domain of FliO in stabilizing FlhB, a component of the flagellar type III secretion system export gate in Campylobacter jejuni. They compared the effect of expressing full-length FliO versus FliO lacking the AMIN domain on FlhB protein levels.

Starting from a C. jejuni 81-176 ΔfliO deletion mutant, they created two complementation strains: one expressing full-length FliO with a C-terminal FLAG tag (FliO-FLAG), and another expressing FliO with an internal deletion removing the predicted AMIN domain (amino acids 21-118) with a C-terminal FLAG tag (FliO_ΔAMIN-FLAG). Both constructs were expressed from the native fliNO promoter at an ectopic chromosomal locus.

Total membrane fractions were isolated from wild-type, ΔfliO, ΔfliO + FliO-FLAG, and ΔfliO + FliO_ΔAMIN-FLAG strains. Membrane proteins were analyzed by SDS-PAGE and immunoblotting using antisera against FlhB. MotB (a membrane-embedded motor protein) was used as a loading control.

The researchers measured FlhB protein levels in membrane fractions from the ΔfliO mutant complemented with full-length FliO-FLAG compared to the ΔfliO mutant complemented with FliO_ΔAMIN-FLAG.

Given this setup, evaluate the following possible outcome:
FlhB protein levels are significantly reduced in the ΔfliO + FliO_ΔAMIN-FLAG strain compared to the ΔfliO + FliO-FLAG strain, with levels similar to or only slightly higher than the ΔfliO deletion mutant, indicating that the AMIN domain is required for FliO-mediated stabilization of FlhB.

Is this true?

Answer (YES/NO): YES